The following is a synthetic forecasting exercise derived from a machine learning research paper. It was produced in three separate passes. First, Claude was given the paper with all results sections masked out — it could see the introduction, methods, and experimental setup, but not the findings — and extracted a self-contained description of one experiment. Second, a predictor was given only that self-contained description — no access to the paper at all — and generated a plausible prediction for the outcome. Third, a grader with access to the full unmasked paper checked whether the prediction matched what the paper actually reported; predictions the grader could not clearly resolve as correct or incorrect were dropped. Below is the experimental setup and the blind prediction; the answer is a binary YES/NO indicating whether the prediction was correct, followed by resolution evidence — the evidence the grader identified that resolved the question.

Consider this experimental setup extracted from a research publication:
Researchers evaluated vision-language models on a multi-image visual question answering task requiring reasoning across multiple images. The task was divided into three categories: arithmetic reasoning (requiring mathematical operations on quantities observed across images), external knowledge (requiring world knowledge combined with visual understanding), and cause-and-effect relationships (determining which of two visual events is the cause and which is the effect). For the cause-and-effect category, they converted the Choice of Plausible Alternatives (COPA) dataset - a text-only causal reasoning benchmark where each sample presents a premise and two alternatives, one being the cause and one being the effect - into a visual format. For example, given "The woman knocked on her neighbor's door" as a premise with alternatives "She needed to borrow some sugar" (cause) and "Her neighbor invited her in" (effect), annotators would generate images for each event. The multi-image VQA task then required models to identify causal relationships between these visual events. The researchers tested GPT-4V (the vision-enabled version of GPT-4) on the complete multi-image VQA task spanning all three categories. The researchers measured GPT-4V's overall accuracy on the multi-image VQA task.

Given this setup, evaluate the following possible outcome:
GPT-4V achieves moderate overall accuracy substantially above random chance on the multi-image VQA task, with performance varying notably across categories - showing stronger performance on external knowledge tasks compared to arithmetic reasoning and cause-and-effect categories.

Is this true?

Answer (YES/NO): NO